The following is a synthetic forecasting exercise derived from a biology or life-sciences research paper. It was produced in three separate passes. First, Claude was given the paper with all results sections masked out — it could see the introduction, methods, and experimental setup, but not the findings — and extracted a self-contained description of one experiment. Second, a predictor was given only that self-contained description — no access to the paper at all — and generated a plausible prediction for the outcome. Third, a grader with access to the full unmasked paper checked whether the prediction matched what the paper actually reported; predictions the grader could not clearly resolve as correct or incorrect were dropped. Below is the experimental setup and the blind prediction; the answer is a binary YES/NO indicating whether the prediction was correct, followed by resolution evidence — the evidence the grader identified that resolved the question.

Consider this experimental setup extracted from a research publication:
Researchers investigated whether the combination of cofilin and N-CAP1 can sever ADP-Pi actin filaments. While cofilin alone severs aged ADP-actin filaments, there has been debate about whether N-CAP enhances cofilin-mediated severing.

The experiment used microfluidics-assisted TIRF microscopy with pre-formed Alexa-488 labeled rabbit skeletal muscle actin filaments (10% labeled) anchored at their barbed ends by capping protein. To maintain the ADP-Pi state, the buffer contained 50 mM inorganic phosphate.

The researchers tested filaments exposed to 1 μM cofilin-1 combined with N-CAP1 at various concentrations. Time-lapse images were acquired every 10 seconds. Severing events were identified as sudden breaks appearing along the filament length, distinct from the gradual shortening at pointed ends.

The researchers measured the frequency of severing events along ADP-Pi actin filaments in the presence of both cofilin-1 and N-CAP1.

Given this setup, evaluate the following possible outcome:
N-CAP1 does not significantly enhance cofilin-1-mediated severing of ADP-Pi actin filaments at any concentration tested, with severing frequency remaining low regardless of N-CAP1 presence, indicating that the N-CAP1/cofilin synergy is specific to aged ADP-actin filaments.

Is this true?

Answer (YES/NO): YES